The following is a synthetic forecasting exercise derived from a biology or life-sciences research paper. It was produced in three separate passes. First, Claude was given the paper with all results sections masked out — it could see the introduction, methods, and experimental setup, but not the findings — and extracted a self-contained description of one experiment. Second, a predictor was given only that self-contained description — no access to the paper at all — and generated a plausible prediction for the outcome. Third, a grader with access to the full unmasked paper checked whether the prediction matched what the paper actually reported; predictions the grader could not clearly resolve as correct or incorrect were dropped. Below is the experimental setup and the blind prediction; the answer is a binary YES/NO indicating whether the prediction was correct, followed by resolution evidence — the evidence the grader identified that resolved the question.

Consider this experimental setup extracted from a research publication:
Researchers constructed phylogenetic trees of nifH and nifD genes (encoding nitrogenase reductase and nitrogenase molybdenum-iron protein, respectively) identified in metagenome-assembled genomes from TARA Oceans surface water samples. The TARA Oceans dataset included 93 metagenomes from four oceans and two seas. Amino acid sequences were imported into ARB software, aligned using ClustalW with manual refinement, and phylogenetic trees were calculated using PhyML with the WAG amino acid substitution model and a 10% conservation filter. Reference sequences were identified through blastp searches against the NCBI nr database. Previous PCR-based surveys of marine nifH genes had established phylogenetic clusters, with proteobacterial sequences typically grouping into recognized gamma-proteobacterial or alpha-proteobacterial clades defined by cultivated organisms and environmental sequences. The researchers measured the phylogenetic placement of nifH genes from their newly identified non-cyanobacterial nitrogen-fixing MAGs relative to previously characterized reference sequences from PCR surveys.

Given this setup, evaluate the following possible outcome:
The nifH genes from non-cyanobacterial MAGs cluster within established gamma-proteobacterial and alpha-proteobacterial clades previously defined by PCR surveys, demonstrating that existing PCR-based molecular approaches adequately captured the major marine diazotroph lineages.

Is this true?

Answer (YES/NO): NO